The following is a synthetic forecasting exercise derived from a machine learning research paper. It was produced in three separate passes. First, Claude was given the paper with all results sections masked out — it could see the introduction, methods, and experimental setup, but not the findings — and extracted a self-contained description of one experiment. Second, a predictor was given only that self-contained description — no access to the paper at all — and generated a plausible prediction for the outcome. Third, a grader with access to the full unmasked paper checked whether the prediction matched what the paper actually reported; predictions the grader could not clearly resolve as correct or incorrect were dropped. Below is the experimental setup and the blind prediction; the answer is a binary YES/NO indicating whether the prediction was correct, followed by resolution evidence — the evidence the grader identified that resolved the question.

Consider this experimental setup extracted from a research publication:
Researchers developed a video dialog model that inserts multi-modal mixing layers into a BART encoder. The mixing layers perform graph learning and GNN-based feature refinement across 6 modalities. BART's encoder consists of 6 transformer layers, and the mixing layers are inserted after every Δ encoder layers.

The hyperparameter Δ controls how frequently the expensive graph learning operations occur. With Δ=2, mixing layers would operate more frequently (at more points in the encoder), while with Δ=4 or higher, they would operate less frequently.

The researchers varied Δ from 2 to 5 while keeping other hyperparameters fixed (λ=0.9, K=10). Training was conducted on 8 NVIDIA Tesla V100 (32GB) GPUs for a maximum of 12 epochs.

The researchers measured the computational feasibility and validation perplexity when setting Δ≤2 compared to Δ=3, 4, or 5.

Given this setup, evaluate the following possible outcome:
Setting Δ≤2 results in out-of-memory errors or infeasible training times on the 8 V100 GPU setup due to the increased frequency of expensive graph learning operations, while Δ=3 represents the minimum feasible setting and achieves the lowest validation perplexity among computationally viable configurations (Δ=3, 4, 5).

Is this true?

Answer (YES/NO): NO